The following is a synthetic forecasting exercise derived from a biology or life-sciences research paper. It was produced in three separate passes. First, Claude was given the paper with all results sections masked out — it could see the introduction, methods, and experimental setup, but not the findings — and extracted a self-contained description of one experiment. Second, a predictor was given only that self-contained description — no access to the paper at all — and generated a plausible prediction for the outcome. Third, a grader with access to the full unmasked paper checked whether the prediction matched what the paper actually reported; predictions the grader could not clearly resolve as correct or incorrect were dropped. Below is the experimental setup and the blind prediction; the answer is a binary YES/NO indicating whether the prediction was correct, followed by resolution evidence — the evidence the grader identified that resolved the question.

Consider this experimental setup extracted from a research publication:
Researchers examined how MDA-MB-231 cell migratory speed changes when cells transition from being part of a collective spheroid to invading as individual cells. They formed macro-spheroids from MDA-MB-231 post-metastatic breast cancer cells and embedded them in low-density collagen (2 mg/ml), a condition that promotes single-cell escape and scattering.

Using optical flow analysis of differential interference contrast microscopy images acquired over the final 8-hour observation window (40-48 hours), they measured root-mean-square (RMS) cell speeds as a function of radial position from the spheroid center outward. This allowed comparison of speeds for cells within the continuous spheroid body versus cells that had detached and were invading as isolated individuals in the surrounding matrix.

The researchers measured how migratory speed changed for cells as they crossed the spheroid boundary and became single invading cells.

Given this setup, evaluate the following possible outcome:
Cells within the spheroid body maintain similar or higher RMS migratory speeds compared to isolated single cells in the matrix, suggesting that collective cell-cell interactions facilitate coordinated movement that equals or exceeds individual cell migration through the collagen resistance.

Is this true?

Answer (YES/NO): NO